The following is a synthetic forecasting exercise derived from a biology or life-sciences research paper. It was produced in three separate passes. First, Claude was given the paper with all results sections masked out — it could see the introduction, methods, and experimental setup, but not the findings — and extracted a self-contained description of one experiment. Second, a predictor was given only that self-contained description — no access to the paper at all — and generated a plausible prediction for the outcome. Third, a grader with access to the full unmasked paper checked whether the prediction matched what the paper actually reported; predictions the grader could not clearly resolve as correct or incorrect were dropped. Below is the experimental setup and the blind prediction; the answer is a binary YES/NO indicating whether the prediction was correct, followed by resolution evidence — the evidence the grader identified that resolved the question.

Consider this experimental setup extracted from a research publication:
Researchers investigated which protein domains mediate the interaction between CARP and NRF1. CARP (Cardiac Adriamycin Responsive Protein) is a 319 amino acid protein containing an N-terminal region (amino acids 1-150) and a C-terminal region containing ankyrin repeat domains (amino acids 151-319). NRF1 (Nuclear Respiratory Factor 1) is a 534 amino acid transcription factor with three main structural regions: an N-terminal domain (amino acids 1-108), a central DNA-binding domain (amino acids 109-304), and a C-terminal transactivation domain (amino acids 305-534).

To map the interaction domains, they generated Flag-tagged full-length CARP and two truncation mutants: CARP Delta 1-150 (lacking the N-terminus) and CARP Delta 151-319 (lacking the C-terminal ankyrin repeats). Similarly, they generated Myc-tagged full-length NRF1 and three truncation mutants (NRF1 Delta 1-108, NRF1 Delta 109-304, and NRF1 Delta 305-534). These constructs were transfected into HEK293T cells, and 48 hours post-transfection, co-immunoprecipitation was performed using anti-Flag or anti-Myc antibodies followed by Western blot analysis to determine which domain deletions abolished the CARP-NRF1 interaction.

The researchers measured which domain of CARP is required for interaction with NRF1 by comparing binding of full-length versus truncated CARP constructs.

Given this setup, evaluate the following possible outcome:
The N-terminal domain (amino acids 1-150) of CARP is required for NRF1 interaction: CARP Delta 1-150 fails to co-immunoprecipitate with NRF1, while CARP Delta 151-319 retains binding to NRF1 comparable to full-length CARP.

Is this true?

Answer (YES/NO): YES